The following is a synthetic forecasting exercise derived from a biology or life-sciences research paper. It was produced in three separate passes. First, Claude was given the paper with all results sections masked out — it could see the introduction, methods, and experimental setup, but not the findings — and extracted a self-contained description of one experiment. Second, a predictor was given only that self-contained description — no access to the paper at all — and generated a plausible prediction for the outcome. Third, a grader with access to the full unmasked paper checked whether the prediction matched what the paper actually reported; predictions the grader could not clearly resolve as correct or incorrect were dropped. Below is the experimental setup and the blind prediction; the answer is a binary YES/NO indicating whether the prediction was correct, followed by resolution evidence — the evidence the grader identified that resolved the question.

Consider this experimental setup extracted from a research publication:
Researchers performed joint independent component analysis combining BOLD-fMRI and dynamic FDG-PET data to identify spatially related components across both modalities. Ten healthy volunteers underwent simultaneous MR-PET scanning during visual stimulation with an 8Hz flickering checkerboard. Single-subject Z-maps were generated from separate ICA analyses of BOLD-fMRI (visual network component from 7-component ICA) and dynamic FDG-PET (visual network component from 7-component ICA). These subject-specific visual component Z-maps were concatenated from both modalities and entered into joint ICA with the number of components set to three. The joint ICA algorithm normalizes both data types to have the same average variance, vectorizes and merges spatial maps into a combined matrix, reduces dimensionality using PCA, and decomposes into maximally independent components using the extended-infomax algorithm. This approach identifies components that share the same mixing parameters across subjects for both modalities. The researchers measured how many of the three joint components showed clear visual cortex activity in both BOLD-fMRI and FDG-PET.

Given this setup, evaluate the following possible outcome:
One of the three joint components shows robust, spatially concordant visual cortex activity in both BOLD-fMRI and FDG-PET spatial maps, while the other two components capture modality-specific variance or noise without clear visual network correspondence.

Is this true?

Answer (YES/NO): YES